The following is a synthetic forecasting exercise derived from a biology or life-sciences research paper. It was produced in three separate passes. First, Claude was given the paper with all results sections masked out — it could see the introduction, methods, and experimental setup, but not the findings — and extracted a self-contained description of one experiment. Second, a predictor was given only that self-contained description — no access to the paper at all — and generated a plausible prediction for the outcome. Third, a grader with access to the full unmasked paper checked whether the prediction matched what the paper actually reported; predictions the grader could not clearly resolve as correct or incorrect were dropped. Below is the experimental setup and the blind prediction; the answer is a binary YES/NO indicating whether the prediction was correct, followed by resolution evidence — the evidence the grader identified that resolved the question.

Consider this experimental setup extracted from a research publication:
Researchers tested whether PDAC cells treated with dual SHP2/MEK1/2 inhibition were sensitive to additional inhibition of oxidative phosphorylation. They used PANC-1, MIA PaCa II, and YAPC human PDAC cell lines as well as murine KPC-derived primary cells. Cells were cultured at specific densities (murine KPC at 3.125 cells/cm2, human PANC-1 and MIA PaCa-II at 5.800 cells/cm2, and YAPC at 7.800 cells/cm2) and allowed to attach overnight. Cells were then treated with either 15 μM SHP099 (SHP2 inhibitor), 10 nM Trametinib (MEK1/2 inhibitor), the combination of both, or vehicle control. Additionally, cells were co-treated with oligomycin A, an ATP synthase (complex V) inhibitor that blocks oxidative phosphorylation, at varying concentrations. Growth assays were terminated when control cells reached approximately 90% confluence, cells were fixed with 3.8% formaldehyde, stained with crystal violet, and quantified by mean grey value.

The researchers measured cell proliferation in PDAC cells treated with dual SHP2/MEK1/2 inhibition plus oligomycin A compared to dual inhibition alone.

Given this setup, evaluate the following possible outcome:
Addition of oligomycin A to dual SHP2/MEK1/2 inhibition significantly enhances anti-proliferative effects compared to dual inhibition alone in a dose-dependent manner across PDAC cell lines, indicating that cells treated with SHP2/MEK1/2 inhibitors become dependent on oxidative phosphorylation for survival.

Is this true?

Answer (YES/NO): NO